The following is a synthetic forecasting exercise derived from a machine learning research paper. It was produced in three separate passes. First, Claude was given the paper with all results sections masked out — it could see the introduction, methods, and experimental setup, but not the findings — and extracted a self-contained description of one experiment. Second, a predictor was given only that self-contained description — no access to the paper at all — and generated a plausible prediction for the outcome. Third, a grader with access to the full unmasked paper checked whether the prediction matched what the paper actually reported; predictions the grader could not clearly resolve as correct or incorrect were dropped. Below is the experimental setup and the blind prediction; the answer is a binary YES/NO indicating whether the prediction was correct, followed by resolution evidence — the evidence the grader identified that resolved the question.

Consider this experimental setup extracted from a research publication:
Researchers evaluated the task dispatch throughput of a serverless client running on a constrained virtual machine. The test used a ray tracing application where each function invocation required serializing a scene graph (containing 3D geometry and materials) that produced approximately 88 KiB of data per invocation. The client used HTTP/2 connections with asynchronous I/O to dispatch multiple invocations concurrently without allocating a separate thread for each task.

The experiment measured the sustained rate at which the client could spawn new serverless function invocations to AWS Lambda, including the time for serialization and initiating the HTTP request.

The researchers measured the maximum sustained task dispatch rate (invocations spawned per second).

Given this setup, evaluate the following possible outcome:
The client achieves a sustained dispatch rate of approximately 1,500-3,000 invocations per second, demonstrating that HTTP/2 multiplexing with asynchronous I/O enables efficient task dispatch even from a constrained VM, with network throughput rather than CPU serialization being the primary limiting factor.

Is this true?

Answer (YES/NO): YES